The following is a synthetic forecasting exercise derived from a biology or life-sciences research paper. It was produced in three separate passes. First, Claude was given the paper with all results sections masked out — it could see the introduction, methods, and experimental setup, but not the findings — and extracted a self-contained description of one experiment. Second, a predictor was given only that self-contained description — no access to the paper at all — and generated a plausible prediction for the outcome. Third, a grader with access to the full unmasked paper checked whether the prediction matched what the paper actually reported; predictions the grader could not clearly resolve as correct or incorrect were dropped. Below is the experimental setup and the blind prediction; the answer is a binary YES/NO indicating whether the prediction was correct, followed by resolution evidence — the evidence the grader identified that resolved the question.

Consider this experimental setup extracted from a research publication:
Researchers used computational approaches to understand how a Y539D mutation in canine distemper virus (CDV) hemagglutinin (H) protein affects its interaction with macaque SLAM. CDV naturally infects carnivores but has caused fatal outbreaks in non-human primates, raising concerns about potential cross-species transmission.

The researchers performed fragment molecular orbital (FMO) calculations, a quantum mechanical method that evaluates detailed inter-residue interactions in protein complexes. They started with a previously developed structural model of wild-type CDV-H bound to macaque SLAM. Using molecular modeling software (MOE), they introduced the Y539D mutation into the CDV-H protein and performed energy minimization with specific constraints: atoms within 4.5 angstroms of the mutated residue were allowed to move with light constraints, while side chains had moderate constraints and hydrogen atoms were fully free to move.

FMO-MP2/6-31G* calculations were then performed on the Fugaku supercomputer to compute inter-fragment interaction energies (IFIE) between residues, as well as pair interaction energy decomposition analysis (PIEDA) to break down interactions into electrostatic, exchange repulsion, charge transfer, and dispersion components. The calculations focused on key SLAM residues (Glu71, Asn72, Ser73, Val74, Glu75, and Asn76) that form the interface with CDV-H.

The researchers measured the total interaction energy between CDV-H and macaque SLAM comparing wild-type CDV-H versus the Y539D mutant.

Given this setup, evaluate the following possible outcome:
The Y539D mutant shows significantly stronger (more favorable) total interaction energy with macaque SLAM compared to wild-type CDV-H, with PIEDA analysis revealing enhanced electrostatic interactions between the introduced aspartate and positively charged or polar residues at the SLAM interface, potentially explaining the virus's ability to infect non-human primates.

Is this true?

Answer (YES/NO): NO